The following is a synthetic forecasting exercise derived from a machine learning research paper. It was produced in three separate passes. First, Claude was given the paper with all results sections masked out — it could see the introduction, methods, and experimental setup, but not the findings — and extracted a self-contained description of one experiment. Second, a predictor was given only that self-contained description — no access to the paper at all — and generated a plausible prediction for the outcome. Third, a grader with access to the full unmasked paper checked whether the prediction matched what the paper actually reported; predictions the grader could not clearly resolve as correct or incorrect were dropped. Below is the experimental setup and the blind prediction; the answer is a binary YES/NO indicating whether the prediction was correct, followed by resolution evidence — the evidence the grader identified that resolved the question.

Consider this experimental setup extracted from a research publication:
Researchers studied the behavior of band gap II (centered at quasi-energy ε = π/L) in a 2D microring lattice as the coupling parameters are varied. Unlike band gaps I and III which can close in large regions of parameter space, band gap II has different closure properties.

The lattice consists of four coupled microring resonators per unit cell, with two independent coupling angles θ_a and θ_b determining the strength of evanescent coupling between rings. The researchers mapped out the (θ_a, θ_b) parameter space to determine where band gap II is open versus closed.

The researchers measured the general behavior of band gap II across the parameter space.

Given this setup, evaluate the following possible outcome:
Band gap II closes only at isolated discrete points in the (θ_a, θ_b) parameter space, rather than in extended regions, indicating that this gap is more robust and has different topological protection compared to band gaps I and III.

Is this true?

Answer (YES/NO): NO